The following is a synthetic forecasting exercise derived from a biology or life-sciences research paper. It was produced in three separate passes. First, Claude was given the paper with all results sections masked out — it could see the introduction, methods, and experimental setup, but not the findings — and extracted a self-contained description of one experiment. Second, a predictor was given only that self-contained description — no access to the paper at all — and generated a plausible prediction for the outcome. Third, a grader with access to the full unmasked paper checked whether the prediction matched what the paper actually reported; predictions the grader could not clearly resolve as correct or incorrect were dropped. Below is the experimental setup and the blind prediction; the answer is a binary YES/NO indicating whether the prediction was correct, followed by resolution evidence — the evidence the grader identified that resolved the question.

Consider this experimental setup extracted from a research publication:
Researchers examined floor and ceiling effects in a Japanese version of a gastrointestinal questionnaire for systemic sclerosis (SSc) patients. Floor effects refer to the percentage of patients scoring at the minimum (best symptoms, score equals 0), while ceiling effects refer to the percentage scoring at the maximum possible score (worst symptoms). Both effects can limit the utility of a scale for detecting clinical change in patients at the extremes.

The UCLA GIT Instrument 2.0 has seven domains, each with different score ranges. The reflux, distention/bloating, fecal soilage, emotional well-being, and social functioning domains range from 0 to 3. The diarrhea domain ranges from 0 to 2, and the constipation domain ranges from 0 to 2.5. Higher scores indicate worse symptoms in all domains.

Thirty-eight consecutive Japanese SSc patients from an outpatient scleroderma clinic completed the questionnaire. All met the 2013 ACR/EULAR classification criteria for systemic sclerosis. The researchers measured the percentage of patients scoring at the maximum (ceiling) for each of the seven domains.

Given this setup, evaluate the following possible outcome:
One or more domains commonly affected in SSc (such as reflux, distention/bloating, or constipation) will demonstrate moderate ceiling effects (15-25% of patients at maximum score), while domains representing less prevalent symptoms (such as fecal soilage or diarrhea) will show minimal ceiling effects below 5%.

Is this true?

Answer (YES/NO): NO